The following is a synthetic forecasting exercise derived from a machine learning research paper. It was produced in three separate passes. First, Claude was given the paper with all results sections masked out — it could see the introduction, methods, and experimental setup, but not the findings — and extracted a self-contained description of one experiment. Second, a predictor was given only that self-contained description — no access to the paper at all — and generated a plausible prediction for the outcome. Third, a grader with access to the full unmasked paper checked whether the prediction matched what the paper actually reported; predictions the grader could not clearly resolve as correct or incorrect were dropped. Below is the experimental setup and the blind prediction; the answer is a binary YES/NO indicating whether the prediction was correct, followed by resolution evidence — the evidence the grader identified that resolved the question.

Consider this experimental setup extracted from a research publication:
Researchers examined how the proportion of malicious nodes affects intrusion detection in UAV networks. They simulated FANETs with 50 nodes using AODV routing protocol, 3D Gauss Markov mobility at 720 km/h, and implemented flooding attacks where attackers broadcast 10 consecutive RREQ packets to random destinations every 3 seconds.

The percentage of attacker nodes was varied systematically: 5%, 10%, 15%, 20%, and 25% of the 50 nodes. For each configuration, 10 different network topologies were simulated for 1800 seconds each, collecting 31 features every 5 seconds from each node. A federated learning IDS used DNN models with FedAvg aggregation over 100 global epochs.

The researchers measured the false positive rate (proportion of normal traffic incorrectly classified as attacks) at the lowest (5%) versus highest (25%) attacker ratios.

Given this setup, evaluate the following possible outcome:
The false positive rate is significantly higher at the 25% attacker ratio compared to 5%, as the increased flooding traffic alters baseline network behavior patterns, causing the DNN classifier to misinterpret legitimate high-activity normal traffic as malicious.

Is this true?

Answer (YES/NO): NO